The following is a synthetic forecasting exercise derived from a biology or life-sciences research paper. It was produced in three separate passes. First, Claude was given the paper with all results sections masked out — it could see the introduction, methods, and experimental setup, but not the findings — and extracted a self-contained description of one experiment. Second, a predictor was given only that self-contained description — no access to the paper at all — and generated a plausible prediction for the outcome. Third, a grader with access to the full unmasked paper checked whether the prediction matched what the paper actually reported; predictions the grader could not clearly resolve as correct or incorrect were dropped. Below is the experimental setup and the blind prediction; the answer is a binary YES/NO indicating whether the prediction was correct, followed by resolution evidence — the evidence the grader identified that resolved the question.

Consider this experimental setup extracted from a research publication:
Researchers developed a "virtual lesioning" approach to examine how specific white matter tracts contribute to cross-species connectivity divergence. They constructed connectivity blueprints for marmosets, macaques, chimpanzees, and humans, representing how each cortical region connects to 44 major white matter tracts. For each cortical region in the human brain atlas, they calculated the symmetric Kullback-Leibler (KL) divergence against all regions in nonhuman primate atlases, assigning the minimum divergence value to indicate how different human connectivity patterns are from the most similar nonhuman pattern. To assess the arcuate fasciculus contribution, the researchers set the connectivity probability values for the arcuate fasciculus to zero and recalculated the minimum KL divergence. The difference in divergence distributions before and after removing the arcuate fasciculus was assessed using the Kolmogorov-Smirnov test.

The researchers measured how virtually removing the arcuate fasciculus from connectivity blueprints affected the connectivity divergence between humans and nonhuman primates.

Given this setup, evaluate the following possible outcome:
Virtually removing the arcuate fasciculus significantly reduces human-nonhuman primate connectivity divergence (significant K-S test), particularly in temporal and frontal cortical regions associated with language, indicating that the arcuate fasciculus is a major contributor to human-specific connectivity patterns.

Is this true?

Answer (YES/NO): NO